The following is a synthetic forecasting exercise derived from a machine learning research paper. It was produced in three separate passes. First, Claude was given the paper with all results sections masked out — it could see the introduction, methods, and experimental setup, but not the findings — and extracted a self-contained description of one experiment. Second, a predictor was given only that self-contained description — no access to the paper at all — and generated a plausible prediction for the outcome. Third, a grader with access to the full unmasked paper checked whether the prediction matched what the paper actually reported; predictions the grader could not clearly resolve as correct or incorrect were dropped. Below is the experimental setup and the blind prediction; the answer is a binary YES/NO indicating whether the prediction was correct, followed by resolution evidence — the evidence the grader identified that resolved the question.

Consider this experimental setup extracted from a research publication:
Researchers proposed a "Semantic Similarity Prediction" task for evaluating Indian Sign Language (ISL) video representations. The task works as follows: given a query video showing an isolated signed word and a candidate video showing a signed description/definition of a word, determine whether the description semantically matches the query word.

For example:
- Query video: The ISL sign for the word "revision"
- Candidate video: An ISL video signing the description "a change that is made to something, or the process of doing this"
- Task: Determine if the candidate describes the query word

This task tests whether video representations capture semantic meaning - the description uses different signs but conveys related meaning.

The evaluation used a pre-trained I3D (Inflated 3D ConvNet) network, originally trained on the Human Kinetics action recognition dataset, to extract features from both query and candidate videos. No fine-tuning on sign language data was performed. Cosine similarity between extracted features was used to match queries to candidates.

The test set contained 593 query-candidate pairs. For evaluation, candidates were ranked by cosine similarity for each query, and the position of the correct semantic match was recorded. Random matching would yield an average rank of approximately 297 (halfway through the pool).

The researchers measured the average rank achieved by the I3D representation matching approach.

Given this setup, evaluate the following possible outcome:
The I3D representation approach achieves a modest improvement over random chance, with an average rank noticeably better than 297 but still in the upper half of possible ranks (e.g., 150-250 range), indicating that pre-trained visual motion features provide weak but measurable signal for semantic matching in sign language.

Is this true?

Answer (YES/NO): NO